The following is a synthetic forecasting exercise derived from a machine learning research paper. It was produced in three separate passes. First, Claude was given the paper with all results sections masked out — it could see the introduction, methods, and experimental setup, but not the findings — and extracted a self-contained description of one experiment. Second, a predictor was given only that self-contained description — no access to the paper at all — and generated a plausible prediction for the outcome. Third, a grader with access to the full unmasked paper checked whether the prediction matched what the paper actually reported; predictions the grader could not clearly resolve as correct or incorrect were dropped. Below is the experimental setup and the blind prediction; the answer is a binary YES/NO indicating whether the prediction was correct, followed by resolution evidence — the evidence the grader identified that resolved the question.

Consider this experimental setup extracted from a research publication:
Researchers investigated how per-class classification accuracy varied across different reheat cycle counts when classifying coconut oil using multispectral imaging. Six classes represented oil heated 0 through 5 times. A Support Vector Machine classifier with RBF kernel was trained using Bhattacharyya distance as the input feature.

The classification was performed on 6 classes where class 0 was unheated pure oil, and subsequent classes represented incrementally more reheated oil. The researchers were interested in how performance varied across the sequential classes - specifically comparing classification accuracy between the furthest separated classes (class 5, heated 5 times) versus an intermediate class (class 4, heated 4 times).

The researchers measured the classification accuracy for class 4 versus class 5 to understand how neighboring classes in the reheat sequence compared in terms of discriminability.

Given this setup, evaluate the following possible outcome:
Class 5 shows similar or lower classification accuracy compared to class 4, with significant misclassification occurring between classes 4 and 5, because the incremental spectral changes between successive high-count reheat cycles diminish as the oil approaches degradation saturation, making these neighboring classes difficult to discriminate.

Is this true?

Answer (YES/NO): NO